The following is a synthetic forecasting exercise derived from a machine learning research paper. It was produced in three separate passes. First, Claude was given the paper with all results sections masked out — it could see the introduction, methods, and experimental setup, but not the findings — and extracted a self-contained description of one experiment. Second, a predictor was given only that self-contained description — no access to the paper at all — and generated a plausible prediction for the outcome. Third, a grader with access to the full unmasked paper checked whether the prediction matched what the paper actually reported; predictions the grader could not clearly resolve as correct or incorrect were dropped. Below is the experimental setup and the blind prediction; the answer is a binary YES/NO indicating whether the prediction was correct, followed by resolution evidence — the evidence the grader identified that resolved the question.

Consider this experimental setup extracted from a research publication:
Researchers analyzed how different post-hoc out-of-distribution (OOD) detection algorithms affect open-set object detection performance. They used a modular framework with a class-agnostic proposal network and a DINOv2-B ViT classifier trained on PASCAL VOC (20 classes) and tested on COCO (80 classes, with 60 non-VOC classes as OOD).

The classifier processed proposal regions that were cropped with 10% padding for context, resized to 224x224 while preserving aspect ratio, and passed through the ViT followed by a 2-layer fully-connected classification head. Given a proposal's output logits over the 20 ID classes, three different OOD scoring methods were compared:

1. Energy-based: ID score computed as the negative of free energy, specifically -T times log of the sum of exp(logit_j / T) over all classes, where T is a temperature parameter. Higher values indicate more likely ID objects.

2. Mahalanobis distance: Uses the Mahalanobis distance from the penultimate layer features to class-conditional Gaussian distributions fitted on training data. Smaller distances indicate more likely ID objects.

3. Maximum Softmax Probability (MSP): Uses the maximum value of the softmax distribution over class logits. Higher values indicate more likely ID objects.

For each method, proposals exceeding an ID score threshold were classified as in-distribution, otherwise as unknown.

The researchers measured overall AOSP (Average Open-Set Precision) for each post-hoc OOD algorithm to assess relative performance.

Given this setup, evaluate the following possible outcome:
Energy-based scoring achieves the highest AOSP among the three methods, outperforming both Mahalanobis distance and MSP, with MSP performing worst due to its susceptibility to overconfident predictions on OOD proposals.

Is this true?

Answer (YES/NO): NO